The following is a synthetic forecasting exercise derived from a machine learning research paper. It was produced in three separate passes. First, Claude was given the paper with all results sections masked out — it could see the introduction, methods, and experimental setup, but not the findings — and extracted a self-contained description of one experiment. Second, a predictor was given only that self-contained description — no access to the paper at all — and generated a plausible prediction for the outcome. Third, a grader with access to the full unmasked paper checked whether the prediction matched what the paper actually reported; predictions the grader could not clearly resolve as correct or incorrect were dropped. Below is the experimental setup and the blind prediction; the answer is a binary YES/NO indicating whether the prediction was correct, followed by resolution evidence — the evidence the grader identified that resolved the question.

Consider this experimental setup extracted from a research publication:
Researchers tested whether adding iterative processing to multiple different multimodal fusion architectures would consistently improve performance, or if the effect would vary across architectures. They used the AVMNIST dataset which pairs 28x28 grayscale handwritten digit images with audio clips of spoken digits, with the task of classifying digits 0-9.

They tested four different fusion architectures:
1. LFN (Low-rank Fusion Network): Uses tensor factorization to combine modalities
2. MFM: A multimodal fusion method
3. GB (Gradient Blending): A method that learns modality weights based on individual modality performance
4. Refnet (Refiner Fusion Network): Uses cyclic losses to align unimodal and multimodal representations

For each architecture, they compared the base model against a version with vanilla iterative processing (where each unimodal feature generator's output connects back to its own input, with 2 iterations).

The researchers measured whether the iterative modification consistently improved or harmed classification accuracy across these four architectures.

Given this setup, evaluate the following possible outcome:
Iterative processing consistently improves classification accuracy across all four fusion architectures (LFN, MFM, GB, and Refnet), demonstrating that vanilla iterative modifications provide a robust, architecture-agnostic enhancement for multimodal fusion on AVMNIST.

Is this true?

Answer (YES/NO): NO